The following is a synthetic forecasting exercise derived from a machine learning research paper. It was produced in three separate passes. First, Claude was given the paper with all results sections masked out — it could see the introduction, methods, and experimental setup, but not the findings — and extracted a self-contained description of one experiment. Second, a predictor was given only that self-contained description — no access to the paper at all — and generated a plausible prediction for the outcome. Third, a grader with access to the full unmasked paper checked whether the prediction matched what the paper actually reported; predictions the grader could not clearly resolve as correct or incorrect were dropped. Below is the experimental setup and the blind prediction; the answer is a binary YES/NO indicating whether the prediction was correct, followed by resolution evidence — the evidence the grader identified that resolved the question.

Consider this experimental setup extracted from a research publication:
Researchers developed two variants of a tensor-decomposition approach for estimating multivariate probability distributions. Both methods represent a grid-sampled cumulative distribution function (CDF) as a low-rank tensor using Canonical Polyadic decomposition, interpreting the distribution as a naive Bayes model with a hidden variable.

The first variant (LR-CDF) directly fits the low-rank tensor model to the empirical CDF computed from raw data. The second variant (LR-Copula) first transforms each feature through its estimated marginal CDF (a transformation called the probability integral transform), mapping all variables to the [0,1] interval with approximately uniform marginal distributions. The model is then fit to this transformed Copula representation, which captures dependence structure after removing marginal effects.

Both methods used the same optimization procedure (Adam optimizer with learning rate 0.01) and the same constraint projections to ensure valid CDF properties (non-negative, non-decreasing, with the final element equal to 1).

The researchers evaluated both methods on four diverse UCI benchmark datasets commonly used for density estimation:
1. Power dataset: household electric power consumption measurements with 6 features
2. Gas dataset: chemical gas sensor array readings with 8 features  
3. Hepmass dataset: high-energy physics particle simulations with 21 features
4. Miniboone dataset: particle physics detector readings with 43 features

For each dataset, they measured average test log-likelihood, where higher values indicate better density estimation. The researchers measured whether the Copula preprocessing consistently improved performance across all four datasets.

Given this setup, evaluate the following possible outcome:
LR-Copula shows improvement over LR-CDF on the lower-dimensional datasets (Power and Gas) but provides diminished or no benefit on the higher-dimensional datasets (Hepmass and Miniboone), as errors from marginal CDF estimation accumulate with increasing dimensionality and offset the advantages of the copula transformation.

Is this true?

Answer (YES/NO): NO